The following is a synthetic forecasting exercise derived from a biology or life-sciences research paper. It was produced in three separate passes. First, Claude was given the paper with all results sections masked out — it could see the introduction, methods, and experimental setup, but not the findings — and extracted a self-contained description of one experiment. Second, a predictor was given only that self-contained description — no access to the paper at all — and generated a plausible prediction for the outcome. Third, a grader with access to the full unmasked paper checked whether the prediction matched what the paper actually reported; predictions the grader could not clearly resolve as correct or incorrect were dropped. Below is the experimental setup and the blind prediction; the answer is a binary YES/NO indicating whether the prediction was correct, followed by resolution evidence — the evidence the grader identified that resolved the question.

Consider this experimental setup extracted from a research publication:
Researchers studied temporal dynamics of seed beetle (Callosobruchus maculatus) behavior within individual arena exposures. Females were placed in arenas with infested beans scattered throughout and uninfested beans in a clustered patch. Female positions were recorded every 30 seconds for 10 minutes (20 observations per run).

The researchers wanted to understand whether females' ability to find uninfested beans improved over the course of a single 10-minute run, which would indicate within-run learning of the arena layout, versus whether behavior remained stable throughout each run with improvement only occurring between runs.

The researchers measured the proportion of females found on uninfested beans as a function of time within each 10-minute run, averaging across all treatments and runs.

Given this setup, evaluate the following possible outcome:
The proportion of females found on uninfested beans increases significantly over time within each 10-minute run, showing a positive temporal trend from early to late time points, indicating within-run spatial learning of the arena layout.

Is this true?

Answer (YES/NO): YES